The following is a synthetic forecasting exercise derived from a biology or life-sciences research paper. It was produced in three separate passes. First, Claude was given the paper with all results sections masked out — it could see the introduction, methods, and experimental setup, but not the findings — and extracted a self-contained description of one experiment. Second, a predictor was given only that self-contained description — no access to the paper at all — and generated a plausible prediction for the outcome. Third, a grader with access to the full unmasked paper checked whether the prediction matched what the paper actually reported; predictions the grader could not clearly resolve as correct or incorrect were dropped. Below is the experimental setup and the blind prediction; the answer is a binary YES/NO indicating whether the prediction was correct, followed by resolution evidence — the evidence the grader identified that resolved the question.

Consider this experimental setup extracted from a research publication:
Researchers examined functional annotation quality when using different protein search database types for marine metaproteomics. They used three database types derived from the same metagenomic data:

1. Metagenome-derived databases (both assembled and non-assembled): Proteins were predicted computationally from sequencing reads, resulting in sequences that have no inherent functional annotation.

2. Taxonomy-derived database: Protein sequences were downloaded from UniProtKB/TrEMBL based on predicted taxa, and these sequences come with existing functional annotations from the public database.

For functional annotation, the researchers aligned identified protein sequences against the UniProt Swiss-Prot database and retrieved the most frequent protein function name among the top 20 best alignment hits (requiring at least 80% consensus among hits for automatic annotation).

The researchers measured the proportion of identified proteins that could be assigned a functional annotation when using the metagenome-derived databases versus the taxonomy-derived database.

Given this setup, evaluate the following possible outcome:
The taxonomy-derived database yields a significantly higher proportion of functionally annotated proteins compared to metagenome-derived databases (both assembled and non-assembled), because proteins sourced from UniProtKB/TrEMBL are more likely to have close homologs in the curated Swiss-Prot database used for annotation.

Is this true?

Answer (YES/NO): YES